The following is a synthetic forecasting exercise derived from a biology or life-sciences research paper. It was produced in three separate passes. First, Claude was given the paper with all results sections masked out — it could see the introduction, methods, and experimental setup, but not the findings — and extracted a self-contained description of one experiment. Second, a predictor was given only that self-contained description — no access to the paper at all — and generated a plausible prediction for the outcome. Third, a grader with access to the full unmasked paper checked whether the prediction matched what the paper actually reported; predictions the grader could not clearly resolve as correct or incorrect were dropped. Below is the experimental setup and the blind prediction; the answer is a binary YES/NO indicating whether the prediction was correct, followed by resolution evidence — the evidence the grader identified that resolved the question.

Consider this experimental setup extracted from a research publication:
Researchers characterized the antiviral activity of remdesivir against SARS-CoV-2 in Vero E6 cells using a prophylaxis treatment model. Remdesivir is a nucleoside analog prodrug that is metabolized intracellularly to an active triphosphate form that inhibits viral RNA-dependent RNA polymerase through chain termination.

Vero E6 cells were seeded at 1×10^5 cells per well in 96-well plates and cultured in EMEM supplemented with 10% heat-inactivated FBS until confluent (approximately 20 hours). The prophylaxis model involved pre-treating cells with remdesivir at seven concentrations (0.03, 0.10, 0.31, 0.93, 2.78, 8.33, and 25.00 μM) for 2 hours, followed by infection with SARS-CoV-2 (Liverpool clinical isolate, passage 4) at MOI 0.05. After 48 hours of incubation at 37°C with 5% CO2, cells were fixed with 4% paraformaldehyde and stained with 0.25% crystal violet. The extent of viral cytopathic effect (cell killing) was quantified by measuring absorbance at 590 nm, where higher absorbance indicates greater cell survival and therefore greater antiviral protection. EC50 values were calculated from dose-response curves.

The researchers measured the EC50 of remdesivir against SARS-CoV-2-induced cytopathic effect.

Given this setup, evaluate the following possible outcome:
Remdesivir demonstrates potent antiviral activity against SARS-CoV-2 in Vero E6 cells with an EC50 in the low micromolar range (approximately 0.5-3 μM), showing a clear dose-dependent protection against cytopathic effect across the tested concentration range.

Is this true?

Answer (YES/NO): YES